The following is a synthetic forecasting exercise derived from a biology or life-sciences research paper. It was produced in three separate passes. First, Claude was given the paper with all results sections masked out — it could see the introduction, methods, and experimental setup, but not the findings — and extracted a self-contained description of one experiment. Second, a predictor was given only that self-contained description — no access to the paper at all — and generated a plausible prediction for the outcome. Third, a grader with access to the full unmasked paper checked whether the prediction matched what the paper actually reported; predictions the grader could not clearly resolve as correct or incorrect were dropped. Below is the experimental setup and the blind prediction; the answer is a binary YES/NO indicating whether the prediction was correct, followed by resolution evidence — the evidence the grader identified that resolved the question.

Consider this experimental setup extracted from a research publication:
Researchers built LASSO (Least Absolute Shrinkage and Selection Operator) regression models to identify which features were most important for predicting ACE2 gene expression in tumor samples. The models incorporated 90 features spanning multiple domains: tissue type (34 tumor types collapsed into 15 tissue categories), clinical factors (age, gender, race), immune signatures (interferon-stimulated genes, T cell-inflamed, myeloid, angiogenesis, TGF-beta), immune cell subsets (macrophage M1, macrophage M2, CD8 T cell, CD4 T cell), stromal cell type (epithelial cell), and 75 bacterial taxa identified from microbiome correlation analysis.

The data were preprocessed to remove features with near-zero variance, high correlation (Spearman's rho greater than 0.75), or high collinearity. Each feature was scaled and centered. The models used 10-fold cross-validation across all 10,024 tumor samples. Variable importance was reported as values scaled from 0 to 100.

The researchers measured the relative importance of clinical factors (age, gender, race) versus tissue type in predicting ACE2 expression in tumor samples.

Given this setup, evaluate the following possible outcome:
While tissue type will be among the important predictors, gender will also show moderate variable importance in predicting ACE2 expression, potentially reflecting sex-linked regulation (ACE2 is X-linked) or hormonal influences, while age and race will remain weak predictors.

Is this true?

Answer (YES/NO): NO